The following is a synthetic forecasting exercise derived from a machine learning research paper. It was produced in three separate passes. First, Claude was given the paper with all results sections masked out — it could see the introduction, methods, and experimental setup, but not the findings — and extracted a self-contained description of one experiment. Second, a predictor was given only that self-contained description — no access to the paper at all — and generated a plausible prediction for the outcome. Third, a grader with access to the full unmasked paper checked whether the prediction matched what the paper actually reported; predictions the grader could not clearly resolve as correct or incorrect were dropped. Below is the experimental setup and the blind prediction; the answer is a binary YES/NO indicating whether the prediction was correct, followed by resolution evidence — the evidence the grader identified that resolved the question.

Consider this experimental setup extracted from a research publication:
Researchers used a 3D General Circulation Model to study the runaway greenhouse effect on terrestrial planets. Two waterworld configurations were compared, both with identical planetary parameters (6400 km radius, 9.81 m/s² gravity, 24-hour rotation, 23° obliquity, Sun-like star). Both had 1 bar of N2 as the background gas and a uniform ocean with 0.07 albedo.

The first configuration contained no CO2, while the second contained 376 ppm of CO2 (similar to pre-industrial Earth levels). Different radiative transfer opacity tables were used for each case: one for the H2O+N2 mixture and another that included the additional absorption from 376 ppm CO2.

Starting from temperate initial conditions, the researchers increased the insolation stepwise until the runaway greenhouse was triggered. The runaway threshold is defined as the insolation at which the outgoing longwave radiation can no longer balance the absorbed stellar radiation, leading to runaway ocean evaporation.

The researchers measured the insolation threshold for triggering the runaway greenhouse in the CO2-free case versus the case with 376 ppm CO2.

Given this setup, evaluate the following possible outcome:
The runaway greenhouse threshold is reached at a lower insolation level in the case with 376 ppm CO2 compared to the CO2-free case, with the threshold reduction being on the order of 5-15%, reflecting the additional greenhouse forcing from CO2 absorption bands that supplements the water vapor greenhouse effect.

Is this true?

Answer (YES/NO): YES